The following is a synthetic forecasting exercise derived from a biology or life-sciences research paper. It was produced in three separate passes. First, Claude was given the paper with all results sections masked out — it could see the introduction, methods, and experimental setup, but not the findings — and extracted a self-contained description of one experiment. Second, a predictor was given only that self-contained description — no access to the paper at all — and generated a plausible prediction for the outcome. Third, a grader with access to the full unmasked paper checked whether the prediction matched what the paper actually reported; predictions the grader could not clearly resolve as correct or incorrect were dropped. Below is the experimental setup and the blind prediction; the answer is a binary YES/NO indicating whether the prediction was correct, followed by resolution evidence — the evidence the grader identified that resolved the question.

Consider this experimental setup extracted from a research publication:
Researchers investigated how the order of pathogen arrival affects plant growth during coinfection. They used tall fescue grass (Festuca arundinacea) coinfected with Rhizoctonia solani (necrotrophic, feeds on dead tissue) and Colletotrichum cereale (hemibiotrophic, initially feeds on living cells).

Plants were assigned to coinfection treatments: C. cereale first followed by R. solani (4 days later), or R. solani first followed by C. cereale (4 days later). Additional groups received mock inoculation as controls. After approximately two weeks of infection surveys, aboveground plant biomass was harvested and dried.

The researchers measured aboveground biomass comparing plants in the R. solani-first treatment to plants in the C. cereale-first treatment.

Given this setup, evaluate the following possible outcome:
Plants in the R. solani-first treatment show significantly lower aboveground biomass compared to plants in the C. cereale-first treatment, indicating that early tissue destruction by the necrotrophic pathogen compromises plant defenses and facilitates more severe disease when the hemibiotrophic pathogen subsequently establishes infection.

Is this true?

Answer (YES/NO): NO